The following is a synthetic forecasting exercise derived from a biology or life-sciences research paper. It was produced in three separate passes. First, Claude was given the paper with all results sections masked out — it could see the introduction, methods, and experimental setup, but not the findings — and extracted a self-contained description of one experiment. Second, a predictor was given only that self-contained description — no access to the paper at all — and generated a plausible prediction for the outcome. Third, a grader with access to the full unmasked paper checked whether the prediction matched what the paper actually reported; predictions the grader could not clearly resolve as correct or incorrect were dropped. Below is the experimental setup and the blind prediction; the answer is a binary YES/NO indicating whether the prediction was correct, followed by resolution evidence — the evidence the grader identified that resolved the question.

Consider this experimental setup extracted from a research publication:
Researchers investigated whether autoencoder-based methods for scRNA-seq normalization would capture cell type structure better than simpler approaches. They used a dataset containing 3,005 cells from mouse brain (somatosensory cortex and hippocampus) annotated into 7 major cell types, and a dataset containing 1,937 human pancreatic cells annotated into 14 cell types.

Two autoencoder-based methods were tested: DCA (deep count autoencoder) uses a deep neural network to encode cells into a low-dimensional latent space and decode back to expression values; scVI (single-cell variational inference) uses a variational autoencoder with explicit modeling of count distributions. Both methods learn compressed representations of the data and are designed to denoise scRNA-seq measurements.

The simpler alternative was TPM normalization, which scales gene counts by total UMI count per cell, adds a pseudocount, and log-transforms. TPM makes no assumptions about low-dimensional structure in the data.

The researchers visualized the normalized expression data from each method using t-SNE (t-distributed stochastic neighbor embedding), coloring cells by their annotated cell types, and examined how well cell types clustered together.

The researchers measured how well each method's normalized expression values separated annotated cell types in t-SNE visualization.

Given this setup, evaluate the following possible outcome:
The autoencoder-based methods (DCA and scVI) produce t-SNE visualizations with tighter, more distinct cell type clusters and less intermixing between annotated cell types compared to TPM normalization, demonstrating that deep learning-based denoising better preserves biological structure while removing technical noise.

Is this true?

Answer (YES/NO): NO